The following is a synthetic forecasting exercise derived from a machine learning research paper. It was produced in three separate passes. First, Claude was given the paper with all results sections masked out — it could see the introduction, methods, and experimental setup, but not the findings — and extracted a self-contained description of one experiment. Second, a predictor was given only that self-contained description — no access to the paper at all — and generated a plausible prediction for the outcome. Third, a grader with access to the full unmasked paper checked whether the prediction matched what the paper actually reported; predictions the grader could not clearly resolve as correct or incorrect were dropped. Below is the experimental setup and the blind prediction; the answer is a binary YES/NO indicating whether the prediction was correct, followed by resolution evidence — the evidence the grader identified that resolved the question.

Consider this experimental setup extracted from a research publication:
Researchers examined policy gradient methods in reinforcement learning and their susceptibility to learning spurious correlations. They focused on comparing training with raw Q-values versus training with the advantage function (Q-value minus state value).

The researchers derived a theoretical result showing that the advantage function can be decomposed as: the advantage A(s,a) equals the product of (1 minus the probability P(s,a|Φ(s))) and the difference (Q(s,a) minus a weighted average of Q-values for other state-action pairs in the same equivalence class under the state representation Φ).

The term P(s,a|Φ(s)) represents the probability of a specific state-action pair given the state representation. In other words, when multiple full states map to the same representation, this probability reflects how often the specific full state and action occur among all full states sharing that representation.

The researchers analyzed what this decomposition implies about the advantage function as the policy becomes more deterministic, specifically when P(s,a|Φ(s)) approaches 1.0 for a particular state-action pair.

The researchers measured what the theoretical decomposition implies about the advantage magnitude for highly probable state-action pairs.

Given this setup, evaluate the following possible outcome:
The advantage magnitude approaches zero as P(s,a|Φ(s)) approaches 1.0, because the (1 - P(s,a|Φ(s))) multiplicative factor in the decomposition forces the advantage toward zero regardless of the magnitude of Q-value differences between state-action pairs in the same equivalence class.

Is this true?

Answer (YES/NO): YES